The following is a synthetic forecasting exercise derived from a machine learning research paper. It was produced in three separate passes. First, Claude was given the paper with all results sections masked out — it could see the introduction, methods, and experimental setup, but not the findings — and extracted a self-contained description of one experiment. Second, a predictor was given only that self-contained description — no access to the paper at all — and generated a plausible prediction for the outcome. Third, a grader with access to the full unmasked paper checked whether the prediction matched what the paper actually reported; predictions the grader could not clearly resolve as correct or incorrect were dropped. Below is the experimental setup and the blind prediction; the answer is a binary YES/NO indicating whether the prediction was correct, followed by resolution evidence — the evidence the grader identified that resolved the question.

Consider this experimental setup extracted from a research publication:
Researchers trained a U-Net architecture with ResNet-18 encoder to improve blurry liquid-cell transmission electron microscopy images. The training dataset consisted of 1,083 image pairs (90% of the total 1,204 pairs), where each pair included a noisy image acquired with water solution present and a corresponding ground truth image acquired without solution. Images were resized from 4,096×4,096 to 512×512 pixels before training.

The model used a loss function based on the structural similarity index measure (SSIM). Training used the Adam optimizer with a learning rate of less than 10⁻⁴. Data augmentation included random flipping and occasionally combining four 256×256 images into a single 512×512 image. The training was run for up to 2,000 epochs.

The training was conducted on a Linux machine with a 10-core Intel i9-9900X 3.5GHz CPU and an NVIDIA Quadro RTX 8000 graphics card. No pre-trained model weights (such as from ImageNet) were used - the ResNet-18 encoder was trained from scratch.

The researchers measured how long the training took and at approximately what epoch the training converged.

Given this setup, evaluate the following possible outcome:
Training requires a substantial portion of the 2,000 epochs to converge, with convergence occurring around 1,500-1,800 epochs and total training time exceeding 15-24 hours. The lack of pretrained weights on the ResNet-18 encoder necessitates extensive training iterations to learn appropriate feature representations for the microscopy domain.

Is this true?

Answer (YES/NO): NO